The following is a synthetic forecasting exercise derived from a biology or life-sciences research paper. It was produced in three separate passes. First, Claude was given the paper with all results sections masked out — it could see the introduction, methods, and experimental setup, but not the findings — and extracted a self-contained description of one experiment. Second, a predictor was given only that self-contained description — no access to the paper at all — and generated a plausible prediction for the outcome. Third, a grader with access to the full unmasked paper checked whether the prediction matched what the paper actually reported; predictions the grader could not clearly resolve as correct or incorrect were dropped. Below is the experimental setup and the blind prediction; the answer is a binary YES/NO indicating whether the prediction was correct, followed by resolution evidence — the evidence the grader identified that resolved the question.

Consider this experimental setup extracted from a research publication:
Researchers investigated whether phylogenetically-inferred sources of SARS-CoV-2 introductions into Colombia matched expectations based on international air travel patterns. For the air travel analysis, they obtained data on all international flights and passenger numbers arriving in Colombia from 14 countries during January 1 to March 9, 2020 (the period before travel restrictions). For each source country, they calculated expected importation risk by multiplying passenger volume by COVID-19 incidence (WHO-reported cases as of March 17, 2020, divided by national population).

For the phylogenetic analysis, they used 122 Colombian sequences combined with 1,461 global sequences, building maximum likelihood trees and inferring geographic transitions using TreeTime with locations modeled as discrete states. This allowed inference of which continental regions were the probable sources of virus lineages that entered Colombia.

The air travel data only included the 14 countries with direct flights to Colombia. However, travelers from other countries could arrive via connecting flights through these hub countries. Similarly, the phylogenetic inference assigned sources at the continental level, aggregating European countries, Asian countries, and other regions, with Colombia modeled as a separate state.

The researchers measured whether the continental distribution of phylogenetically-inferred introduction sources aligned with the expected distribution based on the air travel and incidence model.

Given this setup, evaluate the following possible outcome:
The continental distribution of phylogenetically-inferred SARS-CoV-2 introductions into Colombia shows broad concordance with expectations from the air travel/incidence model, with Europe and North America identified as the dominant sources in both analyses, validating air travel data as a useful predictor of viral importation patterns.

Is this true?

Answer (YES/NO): NO